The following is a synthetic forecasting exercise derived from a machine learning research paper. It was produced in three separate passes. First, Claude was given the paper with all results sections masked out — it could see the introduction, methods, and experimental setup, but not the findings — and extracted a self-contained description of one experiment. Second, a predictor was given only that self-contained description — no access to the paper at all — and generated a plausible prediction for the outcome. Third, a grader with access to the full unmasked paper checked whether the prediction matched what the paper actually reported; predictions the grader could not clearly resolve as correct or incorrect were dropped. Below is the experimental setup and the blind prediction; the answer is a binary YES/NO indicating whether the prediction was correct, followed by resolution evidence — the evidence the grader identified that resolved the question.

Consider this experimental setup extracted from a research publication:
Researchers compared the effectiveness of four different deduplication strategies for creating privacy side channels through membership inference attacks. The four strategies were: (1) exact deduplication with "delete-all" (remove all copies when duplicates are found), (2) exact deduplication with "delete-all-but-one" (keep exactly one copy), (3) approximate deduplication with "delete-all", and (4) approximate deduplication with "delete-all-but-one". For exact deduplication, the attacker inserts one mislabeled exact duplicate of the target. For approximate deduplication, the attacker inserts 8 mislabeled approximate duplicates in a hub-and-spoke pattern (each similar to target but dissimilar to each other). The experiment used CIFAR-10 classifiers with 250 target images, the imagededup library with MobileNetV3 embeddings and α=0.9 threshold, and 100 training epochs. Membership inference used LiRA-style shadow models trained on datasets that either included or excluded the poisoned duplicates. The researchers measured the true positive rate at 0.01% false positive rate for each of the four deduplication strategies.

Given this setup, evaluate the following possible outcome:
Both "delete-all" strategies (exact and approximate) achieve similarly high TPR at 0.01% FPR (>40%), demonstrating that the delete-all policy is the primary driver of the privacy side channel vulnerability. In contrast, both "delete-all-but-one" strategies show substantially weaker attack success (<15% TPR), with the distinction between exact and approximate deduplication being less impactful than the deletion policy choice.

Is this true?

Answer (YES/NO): NO